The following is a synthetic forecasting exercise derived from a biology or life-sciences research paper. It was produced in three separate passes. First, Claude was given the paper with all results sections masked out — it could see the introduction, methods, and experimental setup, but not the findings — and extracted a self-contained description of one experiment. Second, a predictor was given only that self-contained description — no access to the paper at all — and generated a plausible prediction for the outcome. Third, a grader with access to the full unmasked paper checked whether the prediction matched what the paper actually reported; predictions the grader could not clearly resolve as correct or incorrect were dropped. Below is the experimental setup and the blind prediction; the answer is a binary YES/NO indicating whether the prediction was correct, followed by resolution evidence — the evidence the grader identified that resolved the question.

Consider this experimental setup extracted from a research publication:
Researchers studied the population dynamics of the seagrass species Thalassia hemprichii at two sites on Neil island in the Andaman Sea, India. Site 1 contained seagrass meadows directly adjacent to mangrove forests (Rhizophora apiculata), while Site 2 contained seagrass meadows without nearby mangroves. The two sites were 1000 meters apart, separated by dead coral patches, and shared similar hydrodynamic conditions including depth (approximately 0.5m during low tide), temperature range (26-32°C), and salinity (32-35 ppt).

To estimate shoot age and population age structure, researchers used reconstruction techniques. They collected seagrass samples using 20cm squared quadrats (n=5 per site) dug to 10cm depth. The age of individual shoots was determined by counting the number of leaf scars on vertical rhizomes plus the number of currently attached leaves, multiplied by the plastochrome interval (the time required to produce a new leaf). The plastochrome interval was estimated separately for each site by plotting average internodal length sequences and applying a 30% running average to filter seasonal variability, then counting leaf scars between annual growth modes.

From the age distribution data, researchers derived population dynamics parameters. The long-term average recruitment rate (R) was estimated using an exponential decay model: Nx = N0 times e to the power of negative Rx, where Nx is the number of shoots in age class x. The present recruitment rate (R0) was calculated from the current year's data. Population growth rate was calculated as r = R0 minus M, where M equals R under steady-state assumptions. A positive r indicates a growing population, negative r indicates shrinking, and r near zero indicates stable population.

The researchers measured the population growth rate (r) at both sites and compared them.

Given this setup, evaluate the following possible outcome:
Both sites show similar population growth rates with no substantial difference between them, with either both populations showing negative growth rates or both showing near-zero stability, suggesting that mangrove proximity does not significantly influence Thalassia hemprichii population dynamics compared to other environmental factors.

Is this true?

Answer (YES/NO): NO